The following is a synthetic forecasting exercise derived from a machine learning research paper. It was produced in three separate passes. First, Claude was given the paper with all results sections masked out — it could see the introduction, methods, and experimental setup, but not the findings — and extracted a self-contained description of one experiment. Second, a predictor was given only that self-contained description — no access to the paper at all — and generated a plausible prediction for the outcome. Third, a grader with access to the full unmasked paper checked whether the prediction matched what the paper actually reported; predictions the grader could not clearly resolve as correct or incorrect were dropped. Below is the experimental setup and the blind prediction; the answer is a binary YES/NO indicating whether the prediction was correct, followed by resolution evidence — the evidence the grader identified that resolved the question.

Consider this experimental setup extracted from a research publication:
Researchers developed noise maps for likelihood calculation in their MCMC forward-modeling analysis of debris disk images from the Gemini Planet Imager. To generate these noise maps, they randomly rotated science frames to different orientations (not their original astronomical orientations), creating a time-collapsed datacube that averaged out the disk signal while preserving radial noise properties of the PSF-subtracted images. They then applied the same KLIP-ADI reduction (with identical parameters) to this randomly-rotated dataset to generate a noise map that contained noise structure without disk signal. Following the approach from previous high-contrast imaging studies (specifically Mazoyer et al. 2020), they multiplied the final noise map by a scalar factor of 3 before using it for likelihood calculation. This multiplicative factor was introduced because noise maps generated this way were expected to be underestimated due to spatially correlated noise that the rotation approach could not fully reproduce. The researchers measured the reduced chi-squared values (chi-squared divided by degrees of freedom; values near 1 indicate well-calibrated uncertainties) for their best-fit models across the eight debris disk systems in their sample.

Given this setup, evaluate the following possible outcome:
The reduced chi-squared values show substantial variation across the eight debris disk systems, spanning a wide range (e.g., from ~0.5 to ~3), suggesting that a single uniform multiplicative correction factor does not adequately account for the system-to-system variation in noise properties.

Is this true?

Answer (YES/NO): YES